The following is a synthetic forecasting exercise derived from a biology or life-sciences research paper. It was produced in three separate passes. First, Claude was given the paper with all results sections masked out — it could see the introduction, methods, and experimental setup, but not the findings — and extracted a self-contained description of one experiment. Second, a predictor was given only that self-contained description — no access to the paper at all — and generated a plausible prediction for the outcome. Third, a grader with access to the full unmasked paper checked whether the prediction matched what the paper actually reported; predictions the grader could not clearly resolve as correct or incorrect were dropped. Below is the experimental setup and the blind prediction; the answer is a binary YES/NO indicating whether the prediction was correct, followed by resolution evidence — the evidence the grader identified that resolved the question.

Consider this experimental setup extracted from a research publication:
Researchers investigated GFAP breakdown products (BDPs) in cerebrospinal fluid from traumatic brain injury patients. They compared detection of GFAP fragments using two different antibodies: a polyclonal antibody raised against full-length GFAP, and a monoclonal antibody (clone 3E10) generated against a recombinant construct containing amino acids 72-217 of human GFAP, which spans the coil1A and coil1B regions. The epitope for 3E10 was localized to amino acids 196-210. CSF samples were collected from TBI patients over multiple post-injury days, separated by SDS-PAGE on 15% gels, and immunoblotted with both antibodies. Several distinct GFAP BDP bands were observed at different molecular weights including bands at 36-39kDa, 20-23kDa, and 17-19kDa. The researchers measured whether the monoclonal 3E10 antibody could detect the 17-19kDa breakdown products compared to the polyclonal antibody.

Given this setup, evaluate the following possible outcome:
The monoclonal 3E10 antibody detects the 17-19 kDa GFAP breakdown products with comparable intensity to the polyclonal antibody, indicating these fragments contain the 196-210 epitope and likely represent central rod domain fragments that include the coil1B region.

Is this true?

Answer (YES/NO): NO